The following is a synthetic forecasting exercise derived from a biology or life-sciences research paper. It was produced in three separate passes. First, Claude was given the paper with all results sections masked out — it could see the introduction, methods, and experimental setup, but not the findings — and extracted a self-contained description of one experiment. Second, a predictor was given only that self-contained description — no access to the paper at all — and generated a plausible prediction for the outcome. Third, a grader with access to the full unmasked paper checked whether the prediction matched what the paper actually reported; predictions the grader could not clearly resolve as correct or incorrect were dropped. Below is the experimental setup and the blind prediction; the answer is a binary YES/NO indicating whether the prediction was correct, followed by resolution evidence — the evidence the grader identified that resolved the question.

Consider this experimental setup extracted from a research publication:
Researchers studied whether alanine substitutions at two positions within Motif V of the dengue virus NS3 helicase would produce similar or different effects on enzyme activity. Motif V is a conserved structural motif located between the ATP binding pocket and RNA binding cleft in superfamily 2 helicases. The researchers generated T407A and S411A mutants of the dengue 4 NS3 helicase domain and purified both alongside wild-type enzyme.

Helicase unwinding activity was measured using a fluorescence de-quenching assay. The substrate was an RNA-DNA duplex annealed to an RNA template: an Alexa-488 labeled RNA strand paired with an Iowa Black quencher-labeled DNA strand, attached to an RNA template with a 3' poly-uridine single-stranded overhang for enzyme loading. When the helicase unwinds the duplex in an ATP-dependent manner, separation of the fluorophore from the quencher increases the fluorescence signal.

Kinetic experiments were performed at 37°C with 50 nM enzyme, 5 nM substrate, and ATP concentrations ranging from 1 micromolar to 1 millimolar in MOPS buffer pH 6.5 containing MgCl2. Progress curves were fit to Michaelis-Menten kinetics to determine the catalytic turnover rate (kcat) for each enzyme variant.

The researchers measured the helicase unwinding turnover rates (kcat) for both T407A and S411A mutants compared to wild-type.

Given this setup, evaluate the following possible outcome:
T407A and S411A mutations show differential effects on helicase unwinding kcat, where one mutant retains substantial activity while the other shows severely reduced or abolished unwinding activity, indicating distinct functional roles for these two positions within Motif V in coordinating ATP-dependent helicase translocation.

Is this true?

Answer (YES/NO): NO